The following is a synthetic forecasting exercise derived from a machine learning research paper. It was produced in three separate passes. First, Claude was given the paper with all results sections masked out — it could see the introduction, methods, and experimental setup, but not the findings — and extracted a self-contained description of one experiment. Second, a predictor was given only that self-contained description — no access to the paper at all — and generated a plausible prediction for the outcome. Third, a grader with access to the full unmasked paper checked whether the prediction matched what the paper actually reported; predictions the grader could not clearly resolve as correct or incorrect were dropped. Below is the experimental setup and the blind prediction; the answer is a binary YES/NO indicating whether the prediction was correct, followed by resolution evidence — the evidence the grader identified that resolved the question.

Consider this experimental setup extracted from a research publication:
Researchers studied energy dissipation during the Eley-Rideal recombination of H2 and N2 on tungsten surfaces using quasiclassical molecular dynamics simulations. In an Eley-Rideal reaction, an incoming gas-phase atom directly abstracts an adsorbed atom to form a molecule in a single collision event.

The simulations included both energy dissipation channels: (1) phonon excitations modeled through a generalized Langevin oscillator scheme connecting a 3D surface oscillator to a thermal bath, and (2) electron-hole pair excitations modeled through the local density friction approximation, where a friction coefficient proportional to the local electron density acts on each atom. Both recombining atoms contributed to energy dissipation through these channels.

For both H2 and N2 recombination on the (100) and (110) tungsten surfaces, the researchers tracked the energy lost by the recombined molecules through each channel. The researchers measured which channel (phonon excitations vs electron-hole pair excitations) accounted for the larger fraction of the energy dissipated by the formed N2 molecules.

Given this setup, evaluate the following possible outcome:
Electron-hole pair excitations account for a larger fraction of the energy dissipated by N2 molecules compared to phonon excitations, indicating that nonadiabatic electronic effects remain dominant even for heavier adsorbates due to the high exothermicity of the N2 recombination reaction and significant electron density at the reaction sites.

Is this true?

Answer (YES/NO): NO